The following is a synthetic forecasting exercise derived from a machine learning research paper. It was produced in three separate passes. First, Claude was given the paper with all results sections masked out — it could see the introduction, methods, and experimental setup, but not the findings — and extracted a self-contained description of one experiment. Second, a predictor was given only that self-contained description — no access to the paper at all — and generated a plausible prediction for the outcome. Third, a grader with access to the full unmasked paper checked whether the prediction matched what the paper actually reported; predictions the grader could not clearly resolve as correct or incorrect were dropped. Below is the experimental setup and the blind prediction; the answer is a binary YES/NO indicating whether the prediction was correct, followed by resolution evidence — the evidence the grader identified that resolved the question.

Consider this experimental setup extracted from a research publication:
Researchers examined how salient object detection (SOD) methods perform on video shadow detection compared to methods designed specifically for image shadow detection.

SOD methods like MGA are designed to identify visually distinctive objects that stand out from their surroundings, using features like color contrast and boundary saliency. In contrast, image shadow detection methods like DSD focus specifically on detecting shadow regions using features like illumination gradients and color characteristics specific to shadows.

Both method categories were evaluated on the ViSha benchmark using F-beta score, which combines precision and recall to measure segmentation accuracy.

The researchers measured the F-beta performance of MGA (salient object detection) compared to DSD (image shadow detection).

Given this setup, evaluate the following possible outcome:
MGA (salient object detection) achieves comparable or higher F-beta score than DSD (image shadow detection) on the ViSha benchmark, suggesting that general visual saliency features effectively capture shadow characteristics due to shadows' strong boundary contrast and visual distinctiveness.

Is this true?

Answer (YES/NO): NO